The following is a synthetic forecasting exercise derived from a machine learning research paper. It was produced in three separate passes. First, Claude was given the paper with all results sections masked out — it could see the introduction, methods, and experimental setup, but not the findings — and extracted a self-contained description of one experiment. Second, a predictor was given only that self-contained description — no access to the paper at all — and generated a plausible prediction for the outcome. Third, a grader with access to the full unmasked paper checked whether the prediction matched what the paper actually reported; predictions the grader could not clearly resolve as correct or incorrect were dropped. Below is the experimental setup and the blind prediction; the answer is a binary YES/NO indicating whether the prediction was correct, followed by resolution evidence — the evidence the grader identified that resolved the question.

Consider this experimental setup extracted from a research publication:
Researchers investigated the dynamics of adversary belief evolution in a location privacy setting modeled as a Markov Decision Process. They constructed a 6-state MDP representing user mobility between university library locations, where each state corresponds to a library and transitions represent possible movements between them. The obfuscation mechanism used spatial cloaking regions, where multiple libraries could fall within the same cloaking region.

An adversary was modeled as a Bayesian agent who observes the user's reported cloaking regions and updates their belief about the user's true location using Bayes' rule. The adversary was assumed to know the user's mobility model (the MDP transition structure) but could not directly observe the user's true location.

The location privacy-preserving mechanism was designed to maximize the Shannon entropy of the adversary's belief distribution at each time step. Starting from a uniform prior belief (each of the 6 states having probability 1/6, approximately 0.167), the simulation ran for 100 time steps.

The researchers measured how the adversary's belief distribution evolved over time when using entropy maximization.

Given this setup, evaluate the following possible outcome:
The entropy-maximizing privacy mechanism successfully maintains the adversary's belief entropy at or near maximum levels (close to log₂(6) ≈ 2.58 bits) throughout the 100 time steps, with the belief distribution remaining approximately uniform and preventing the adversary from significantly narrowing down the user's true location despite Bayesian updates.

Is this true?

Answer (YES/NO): NO